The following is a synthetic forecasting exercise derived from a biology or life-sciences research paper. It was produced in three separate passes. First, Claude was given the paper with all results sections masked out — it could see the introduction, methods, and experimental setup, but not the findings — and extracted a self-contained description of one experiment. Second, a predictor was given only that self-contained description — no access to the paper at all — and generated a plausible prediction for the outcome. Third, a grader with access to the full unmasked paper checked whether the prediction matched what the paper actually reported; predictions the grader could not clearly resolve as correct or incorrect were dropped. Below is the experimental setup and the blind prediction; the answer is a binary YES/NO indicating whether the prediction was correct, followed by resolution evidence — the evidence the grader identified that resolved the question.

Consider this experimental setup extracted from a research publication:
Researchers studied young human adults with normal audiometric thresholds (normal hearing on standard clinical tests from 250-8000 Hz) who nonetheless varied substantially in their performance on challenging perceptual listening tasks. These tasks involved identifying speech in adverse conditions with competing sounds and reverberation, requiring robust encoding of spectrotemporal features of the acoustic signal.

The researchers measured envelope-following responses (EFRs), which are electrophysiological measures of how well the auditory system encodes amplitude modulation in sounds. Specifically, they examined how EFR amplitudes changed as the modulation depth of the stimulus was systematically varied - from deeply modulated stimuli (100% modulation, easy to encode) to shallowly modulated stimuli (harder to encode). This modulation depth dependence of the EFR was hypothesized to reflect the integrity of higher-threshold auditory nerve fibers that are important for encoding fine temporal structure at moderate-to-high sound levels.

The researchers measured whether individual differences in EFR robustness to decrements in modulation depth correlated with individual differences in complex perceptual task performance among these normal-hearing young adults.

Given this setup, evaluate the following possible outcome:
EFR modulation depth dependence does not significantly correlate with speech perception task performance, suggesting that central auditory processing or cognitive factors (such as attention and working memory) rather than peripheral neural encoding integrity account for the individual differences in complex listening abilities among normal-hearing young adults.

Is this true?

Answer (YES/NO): NO